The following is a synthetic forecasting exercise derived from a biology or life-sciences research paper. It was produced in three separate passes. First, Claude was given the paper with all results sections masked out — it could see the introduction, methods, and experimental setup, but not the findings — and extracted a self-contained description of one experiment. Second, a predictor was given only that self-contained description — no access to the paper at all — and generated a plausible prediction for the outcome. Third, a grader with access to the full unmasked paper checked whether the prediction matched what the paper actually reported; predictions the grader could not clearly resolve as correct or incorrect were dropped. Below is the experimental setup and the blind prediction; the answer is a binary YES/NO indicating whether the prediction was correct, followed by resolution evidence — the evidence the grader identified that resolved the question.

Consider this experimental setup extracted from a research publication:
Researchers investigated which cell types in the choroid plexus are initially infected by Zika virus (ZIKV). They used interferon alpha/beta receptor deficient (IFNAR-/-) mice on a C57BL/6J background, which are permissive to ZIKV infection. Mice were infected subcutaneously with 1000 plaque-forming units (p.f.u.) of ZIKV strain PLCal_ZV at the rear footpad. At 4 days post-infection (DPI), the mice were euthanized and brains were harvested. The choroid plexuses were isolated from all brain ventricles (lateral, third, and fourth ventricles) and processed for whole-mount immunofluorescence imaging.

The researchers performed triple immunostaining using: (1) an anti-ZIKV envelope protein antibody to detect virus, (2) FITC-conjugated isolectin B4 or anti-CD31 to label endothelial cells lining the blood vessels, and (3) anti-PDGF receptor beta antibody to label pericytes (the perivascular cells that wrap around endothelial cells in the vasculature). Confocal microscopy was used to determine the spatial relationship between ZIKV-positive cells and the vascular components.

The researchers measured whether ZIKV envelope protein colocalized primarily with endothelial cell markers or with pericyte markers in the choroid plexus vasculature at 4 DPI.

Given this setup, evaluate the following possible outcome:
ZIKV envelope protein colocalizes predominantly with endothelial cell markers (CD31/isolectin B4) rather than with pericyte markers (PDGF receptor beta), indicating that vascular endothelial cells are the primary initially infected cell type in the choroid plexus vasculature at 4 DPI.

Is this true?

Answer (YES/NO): NO